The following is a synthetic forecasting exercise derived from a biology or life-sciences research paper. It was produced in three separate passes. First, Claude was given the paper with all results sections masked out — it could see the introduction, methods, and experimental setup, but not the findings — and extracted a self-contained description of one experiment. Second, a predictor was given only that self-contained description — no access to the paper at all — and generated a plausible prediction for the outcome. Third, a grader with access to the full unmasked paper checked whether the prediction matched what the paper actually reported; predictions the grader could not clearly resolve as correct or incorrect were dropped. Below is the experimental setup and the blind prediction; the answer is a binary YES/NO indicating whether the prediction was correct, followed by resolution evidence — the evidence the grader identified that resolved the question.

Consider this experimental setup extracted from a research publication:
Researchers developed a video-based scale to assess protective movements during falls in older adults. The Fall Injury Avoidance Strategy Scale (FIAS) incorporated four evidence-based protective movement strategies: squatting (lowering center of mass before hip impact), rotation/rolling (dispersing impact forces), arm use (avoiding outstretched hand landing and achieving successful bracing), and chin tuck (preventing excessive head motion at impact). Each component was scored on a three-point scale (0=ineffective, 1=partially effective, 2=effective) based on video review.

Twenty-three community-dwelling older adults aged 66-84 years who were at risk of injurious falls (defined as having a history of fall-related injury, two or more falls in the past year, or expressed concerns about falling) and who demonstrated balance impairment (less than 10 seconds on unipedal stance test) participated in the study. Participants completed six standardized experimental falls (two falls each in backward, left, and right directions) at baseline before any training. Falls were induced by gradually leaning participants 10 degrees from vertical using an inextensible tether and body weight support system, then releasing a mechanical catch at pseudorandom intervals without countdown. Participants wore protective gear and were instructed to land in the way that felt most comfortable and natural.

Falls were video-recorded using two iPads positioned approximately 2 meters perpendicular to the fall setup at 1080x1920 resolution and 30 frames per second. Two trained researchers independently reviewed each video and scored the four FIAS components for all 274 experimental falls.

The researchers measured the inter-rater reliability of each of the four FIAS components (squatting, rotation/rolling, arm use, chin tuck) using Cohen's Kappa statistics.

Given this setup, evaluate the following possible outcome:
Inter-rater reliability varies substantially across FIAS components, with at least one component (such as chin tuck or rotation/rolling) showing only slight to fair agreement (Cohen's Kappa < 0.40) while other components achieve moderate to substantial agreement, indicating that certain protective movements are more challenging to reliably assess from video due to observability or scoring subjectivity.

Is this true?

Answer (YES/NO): YES